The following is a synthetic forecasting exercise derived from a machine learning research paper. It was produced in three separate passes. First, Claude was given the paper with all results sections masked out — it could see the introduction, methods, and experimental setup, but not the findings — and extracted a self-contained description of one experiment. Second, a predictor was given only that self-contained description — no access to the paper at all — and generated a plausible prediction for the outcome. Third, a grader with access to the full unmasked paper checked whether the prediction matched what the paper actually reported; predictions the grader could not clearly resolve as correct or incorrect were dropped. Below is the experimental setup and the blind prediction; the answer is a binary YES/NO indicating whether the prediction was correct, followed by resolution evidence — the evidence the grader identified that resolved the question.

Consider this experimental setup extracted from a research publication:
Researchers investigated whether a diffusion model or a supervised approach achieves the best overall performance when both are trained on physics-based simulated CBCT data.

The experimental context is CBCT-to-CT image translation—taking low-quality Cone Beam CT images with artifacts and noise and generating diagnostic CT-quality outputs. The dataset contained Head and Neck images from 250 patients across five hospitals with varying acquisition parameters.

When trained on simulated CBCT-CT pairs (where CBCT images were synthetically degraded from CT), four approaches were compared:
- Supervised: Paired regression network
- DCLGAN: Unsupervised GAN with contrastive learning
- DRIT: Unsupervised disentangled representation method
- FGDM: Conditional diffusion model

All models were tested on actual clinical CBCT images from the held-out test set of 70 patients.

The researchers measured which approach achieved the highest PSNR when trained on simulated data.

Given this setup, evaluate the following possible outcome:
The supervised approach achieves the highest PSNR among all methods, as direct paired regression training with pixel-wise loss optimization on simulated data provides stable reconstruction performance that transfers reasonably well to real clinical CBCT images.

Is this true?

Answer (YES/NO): NO